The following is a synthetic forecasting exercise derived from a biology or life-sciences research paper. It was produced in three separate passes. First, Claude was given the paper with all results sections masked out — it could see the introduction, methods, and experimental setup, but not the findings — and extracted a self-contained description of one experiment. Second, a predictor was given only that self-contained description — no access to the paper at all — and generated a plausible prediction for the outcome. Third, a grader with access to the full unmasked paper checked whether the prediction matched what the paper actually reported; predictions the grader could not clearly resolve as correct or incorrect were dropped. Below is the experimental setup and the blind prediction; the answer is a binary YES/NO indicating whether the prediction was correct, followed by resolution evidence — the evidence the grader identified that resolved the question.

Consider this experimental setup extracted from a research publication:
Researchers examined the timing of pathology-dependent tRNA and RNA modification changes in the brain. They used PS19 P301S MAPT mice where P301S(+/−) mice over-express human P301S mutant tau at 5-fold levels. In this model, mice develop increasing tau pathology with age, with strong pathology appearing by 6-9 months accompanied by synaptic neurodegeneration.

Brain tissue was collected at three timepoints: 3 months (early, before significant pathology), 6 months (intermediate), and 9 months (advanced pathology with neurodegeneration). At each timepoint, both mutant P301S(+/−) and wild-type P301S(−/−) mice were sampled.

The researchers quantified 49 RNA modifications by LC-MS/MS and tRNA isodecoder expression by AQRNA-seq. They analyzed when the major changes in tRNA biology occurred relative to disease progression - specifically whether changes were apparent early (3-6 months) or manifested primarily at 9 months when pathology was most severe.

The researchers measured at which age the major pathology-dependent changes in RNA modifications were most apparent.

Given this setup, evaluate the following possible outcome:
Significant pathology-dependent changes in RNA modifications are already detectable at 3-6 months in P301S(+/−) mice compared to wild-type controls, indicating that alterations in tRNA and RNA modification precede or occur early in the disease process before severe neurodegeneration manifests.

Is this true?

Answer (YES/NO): NO